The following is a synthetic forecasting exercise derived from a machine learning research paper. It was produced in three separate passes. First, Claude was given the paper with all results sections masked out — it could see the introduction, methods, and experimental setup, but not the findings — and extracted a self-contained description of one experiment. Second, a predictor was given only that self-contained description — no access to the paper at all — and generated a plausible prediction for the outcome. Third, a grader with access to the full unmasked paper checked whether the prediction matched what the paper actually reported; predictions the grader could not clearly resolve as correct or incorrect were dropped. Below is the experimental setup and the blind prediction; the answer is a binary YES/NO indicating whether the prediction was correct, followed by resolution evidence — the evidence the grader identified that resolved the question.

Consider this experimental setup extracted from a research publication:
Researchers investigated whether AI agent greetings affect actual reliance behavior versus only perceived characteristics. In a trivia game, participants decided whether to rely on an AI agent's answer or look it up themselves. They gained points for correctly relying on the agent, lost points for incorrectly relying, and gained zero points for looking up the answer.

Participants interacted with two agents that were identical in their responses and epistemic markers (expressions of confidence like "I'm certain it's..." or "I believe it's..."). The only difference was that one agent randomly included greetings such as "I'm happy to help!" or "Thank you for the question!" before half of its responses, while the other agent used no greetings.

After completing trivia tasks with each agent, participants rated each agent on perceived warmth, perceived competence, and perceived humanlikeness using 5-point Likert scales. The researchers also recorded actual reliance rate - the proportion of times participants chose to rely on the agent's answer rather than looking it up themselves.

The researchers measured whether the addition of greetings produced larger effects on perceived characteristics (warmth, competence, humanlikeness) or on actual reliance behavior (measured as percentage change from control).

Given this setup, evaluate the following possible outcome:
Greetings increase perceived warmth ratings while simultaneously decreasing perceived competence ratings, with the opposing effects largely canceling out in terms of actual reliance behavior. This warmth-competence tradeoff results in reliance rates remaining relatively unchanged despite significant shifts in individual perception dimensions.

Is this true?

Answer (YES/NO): NO